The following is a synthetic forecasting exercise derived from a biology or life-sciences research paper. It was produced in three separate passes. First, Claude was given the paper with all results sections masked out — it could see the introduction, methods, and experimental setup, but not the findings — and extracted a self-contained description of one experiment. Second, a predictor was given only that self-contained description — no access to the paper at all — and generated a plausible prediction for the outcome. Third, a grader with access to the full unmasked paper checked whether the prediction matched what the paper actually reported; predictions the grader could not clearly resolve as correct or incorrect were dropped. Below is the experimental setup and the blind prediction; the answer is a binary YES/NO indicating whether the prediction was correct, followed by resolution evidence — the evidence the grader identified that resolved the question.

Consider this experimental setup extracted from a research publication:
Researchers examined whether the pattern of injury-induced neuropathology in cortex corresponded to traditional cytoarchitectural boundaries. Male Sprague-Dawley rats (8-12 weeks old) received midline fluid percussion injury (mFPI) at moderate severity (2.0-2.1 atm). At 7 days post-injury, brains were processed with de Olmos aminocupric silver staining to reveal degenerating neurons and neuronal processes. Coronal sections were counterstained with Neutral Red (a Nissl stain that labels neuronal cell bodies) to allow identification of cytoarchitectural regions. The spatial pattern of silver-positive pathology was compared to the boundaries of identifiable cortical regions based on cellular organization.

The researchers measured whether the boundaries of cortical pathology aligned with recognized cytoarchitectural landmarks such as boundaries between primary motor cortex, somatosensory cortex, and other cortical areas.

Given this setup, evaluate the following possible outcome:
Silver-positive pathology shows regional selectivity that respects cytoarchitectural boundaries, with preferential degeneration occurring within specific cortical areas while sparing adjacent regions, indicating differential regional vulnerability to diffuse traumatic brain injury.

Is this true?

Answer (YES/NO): NO